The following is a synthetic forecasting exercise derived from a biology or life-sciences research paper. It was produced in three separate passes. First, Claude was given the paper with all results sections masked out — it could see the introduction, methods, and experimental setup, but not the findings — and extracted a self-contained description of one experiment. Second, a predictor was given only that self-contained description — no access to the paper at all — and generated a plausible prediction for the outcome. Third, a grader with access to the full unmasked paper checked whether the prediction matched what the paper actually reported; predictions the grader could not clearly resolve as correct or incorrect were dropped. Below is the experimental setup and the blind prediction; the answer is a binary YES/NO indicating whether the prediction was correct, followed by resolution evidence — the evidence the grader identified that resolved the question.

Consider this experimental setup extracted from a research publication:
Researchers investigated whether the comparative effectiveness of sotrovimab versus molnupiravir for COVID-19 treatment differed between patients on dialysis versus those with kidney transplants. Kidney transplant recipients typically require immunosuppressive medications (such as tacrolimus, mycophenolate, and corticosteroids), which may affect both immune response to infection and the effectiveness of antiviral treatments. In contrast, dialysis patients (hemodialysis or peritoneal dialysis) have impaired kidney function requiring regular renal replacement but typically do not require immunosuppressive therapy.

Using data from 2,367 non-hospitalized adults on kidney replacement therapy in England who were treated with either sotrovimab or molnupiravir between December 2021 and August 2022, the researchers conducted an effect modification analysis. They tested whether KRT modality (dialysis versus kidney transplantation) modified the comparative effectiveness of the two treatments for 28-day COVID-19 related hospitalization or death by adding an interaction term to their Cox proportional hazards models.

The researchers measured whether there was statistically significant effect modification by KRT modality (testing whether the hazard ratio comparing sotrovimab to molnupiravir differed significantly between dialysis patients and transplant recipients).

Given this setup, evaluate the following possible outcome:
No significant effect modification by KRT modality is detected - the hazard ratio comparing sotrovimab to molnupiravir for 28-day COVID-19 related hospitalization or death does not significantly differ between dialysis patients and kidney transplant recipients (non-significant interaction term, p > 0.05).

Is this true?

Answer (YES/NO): YES